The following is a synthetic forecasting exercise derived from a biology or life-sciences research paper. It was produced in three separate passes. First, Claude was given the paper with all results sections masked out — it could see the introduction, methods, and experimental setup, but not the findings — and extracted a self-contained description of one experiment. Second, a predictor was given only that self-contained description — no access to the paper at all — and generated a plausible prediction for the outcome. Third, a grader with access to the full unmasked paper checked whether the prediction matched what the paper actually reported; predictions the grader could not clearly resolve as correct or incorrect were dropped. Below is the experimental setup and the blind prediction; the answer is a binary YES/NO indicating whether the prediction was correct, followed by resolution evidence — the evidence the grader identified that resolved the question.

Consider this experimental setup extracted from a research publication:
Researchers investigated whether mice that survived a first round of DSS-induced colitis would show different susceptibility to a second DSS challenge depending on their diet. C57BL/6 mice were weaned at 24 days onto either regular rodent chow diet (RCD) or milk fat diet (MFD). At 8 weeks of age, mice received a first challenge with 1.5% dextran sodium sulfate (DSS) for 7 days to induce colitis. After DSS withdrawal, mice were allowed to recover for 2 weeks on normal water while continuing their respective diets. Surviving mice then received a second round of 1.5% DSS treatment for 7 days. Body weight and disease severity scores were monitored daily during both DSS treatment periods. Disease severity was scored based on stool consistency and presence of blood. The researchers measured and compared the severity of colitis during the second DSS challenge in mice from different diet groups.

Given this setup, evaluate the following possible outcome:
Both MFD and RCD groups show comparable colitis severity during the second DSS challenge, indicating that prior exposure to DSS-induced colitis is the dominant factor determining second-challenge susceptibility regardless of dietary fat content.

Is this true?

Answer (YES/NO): NO